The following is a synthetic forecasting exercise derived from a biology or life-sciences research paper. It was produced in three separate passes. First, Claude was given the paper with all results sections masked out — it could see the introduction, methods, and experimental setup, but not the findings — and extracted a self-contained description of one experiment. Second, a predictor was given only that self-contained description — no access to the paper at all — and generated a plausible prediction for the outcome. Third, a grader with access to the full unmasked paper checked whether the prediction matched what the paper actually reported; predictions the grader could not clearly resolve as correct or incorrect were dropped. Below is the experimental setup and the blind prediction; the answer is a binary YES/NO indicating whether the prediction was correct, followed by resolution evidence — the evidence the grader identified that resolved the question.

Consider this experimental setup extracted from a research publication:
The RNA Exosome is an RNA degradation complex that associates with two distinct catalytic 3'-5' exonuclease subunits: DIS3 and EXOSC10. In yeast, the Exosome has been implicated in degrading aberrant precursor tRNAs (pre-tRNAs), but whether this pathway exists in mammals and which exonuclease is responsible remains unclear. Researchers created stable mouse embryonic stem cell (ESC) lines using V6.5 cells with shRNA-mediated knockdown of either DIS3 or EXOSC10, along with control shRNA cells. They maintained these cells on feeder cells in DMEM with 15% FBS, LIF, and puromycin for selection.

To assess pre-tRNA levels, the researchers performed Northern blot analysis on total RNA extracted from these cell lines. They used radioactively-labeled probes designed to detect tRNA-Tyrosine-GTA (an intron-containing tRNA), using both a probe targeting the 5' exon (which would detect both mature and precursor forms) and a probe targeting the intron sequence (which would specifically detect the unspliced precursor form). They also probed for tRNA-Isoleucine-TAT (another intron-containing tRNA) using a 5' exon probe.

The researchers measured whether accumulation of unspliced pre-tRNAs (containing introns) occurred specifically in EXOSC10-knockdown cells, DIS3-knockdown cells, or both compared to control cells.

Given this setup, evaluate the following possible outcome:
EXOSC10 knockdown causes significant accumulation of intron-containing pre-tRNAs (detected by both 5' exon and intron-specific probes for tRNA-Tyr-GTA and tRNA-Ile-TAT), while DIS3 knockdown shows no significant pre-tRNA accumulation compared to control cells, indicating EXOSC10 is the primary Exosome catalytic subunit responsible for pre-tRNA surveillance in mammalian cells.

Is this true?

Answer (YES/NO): YES